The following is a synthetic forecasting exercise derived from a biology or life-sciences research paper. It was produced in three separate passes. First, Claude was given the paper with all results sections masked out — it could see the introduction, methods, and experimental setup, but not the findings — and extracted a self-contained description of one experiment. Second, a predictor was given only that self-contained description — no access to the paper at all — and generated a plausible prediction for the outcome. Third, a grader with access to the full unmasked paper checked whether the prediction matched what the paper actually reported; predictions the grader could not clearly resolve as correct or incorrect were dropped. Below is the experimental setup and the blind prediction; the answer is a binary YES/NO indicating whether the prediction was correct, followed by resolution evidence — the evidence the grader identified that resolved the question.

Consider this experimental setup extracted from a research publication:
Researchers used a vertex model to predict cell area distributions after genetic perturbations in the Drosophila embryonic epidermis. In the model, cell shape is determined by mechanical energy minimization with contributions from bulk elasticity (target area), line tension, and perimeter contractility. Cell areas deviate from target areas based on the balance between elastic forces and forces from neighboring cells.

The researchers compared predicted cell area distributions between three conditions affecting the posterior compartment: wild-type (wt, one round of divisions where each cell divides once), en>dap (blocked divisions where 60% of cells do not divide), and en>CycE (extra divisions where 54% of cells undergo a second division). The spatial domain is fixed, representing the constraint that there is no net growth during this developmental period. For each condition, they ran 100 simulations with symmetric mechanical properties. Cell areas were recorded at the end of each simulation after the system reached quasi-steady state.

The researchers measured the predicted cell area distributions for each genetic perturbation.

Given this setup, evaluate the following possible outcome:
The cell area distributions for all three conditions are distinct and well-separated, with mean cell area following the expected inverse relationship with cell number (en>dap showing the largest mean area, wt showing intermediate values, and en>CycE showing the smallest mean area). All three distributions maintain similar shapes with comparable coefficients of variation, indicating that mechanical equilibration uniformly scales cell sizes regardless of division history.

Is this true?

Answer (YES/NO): NO